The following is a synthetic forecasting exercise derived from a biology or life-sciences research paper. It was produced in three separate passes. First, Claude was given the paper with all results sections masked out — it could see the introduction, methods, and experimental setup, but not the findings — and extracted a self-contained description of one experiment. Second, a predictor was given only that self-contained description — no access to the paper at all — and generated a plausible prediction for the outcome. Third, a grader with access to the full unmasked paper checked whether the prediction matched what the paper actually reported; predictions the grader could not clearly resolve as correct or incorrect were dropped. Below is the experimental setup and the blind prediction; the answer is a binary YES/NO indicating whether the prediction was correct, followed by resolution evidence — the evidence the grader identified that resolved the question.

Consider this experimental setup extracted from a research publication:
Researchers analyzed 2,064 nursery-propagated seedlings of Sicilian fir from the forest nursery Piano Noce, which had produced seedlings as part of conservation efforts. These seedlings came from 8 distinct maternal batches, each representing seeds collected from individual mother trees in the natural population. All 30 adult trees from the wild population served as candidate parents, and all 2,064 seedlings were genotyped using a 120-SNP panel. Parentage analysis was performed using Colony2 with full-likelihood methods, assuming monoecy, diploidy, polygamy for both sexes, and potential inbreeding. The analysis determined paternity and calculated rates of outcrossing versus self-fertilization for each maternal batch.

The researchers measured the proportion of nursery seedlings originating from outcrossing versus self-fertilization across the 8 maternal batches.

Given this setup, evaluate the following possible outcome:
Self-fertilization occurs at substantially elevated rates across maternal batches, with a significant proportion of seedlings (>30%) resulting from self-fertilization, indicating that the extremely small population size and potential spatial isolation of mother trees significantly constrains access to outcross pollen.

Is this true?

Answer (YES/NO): YES